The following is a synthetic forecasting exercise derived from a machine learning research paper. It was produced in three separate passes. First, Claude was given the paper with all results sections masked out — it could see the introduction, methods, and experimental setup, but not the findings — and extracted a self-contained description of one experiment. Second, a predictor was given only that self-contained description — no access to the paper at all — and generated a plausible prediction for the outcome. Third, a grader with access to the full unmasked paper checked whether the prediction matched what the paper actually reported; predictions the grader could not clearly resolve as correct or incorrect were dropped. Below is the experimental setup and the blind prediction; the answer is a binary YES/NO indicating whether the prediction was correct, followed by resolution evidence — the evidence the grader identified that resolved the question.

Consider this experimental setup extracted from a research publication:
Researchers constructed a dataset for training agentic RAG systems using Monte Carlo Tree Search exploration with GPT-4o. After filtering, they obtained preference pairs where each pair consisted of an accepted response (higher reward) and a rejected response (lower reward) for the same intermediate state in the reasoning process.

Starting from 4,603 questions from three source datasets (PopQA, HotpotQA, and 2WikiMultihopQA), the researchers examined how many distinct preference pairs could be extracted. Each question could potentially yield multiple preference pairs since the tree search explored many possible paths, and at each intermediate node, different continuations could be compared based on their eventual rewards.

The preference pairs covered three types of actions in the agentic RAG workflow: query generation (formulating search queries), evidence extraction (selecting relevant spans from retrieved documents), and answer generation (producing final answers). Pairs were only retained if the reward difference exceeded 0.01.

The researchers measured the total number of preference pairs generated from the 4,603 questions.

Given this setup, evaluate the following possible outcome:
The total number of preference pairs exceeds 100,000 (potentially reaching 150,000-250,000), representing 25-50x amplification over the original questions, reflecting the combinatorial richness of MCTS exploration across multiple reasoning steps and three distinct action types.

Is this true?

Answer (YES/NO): NO